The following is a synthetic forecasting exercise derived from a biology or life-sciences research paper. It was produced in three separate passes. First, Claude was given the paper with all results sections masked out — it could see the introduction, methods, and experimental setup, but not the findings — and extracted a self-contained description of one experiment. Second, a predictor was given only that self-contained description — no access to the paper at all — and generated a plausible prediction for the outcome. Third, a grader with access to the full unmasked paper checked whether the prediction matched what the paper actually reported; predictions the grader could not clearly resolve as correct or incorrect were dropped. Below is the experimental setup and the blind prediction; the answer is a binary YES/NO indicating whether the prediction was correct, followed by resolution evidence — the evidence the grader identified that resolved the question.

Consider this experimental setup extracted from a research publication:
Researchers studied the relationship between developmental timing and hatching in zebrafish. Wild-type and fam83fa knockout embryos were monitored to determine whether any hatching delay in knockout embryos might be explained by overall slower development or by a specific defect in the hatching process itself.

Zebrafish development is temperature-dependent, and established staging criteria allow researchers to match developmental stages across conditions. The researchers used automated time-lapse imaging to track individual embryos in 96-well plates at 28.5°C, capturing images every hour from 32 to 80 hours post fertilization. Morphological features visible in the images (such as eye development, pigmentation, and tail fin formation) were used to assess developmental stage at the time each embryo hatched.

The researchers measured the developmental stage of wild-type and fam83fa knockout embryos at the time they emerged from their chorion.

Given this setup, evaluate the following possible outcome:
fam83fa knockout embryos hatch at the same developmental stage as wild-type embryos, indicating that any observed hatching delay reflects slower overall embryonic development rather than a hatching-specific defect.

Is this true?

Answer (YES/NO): NO